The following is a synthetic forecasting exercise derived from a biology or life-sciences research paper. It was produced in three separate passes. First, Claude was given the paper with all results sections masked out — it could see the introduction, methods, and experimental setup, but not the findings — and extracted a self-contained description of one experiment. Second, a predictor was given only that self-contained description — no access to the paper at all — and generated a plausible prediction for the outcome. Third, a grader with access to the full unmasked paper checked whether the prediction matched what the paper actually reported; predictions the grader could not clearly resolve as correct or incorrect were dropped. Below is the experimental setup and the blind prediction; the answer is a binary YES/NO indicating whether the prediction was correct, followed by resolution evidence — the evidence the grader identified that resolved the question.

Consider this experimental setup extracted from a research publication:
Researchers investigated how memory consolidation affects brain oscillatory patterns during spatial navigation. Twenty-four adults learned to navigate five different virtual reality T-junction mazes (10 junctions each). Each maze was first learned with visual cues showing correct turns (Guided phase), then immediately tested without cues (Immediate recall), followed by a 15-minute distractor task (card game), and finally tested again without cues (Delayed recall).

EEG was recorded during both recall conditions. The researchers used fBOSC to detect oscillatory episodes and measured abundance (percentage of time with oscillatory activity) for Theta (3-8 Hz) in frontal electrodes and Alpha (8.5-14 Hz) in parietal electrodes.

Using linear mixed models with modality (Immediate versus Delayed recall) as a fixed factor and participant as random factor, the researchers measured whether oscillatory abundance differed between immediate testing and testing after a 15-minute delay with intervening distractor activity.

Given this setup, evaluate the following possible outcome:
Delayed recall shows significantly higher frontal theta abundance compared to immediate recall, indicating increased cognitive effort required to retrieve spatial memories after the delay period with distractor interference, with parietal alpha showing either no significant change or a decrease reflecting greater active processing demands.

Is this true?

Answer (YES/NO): NO